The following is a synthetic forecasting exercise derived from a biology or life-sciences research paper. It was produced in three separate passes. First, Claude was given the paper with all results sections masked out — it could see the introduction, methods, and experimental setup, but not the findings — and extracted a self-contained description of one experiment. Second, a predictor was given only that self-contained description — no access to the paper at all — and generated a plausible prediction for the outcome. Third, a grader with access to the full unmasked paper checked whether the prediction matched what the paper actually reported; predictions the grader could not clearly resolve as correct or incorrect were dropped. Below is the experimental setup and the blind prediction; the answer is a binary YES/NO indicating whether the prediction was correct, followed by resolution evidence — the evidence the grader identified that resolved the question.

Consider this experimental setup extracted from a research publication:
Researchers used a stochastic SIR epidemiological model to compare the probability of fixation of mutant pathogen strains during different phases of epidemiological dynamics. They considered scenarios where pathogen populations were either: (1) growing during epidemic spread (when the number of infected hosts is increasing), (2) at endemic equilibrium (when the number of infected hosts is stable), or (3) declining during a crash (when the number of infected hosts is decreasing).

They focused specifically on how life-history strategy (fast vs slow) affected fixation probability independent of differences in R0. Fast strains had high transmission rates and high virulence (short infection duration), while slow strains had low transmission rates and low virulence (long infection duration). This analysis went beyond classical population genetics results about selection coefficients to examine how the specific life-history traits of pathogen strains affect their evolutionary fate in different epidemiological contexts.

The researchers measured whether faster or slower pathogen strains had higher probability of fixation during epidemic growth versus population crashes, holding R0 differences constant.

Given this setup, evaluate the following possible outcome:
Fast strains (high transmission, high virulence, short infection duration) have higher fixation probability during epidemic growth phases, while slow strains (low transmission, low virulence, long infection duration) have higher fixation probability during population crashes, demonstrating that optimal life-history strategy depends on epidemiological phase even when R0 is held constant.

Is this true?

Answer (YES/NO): YES